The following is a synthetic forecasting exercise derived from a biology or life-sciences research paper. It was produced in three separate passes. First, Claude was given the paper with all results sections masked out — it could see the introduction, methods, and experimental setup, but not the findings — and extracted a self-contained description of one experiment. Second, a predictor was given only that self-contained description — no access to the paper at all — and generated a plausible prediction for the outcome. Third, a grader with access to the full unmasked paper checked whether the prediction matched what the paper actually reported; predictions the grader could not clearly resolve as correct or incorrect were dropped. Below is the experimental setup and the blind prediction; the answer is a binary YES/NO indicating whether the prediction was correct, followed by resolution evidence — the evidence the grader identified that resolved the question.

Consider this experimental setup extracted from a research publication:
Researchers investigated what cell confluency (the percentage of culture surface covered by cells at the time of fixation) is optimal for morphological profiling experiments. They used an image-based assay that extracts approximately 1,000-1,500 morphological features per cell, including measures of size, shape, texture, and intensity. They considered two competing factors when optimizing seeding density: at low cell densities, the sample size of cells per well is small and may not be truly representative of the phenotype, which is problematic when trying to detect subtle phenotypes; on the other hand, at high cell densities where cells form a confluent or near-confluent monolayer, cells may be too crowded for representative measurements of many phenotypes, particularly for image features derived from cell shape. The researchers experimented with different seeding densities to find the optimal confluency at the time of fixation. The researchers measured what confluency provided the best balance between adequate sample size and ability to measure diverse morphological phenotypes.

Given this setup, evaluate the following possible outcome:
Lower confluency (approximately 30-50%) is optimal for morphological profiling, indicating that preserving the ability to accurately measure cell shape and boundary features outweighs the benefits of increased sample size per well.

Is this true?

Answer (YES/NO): NO